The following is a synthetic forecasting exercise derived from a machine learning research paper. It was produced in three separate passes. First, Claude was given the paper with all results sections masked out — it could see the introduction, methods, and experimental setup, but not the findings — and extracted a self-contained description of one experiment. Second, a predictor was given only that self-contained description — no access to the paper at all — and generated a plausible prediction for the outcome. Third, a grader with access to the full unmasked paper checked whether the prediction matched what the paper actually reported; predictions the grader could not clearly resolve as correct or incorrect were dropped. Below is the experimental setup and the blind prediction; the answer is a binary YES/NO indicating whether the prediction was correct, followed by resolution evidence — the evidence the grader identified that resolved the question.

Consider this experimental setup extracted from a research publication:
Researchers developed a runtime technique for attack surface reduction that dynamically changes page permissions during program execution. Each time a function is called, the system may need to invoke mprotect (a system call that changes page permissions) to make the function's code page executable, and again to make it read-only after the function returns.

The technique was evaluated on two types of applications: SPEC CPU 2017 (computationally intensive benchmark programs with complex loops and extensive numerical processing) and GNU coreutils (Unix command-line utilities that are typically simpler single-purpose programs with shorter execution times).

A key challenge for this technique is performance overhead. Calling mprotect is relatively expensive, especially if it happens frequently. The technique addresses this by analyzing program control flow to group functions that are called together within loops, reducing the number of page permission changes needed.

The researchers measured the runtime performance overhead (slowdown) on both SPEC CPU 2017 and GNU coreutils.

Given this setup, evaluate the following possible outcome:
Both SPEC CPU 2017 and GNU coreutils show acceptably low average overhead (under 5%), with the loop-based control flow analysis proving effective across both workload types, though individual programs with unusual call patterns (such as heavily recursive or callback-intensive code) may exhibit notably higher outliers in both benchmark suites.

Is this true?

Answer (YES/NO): NO